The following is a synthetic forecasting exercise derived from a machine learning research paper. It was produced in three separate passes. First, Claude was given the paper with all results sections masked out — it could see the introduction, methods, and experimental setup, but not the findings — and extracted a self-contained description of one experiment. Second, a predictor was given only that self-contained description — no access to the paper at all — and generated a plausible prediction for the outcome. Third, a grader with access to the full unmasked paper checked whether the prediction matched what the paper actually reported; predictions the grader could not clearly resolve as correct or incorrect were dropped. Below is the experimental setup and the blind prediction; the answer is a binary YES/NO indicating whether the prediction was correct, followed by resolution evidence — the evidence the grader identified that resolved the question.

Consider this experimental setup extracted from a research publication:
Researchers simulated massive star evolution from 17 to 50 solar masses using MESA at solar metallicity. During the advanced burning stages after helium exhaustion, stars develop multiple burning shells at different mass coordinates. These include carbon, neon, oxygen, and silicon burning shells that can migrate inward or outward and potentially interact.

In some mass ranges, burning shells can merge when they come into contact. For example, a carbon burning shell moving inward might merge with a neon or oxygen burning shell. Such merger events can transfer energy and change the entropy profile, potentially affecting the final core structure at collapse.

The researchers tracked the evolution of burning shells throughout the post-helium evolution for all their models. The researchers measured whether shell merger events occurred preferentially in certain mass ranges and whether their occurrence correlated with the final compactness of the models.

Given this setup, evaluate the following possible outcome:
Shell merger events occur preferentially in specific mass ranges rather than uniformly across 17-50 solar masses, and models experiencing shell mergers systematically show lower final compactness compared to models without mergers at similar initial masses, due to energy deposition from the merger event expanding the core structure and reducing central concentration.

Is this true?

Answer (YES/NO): YES